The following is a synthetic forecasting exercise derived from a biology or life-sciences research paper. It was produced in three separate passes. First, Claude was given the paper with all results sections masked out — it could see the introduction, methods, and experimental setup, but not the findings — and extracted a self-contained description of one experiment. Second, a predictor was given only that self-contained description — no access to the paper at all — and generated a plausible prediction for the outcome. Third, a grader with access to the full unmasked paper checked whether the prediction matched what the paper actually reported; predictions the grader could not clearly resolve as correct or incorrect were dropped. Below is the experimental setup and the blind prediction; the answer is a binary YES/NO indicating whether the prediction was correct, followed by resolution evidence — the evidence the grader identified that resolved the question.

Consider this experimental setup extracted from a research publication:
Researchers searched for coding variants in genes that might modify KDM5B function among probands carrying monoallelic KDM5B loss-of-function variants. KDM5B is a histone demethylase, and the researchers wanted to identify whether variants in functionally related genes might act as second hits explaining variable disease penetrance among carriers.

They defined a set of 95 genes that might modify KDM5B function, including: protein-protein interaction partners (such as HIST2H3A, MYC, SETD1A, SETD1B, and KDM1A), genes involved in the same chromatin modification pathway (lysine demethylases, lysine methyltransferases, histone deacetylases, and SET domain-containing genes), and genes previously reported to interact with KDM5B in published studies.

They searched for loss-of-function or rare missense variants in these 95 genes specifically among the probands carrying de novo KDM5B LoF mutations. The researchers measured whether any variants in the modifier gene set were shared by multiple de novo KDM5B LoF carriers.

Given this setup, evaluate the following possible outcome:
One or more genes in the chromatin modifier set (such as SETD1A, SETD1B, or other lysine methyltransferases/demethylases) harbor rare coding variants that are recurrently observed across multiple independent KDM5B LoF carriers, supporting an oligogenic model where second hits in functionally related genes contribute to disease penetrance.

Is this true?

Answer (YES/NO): NO